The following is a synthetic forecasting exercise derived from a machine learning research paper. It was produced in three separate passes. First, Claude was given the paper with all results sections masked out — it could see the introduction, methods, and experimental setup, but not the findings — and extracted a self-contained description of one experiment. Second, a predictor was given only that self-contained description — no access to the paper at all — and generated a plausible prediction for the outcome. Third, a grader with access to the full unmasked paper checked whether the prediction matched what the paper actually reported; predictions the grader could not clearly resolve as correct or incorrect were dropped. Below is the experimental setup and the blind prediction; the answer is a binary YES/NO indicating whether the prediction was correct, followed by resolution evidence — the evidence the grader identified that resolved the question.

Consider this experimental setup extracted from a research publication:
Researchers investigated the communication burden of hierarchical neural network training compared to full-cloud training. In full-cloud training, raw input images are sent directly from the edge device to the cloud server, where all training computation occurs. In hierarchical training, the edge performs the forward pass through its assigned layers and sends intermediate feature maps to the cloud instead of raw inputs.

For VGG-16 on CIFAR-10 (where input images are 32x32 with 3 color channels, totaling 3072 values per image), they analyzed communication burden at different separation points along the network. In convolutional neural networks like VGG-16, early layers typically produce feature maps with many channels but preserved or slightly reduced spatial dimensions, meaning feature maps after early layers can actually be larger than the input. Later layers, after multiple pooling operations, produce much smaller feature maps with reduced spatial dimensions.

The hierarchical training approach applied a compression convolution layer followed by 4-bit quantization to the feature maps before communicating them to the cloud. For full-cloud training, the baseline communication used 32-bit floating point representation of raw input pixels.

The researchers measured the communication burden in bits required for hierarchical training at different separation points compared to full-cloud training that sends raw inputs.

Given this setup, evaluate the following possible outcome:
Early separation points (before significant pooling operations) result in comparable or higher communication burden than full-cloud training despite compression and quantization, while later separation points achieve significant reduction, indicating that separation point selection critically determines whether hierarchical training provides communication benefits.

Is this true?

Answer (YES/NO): NO